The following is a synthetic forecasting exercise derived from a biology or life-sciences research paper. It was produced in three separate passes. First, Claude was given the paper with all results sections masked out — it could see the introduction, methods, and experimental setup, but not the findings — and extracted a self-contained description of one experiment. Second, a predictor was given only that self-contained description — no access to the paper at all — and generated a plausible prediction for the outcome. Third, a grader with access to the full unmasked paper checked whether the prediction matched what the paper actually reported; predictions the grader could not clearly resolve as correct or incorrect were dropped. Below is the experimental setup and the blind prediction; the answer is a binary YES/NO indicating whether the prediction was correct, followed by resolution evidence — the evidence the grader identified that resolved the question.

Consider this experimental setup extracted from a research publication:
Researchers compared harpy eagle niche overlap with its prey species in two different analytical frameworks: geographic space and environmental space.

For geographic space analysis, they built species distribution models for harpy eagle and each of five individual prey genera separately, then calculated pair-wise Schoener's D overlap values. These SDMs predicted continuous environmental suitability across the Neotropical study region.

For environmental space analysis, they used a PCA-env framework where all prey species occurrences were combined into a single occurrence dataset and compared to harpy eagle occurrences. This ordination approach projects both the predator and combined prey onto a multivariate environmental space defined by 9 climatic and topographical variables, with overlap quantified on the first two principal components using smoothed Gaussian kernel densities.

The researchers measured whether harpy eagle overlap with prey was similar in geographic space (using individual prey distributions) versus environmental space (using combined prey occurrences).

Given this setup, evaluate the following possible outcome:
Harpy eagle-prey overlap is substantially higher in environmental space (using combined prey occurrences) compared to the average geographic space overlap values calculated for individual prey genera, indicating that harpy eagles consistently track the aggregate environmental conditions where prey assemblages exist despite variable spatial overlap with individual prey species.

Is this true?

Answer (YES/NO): NO